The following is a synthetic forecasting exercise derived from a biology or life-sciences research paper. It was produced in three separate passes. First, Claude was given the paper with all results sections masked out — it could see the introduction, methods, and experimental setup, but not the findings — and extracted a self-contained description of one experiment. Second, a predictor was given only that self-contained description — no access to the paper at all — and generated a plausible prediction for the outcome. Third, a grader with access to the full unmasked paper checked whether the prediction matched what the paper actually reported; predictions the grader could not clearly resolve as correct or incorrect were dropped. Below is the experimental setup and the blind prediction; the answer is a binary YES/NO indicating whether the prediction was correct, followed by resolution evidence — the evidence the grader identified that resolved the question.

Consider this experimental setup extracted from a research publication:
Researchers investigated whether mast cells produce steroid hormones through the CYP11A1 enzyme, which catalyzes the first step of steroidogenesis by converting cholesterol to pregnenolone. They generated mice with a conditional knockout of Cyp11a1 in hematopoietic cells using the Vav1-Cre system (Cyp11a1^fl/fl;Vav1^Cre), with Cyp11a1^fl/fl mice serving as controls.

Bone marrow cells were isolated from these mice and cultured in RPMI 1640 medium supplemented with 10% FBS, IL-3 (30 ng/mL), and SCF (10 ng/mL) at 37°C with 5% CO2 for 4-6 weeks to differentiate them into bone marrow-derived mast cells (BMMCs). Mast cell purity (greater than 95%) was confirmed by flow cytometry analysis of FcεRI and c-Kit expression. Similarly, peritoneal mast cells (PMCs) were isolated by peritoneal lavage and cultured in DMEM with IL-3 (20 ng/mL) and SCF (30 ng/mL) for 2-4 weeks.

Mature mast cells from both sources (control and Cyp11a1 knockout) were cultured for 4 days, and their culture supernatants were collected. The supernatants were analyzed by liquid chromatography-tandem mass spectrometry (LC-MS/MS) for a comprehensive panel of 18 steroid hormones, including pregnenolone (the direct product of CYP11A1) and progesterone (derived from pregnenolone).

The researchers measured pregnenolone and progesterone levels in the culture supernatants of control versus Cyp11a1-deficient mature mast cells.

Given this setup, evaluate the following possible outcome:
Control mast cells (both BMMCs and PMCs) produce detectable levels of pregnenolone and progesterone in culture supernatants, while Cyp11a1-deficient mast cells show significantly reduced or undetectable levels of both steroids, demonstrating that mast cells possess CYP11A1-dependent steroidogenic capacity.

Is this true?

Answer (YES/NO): YES